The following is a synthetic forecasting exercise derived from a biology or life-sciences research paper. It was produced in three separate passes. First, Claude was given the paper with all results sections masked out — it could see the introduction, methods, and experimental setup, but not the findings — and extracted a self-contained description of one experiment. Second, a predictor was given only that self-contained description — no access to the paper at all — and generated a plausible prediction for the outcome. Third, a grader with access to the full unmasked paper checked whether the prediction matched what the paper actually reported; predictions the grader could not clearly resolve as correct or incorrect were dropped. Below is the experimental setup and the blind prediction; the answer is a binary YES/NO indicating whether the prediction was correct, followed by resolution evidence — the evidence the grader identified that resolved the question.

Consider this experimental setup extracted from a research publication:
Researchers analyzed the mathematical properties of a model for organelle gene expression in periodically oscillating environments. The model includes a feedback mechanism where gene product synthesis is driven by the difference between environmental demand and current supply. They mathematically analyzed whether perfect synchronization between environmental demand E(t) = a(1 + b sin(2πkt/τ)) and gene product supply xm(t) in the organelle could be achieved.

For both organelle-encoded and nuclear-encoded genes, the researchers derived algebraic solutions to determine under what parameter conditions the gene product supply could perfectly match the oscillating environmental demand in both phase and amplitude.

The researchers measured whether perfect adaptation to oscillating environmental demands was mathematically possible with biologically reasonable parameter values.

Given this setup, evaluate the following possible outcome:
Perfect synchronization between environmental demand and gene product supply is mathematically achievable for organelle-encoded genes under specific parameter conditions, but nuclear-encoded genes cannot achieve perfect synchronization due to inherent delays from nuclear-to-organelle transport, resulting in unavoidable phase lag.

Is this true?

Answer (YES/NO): NO